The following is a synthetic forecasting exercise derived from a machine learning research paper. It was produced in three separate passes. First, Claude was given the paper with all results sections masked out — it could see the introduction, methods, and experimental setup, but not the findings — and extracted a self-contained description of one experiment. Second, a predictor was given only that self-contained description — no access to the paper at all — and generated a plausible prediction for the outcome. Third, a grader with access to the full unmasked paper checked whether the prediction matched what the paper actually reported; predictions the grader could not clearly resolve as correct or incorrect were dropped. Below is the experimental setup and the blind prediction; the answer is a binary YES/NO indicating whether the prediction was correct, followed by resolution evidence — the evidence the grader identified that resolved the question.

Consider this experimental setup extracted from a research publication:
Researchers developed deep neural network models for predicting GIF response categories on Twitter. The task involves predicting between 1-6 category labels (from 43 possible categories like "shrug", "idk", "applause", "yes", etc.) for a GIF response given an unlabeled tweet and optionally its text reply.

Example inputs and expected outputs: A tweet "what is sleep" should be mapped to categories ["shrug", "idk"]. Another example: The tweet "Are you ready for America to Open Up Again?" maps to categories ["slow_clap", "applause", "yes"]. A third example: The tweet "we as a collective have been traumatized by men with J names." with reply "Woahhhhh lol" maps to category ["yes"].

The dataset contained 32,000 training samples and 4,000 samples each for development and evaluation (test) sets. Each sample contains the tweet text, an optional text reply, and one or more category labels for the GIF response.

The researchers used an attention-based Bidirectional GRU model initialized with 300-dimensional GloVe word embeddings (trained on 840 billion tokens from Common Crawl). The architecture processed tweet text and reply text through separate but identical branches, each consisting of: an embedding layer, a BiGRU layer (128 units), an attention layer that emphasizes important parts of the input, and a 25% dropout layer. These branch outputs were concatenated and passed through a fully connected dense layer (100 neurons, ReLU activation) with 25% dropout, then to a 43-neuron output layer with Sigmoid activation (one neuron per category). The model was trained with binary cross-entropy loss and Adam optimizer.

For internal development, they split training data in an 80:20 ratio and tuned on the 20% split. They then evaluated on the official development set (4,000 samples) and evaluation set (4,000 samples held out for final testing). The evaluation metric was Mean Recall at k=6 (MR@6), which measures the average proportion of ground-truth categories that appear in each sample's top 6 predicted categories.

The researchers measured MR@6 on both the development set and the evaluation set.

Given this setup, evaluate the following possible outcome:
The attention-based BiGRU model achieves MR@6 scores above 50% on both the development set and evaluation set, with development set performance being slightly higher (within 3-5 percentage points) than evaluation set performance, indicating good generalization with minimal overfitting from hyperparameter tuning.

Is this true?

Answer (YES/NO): NO